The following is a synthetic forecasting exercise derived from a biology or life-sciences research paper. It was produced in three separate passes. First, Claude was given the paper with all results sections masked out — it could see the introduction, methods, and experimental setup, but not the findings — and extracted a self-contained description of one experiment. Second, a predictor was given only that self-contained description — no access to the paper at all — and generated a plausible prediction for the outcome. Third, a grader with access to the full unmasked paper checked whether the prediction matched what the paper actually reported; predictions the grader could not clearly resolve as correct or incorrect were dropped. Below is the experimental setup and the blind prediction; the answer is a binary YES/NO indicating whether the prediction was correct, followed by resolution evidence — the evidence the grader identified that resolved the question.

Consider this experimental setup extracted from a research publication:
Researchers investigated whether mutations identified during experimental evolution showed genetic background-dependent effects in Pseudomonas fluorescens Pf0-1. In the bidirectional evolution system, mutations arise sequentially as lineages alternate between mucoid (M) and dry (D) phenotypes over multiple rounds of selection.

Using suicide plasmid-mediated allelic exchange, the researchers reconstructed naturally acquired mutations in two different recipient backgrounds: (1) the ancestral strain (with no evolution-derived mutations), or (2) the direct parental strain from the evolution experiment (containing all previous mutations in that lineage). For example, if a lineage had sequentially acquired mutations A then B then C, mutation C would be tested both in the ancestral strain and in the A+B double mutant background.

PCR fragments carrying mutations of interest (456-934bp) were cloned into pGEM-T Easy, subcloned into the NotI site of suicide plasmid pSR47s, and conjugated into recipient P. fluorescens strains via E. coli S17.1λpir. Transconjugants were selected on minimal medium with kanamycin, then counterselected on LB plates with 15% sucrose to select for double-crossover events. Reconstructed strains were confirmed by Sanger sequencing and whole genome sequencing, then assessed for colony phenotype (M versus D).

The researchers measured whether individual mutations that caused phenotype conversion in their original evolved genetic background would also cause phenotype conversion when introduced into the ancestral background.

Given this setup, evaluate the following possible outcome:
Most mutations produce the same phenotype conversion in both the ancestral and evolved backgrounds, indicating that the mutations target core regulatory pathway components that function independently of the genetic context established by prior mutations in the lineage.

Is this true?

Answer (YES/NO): NO